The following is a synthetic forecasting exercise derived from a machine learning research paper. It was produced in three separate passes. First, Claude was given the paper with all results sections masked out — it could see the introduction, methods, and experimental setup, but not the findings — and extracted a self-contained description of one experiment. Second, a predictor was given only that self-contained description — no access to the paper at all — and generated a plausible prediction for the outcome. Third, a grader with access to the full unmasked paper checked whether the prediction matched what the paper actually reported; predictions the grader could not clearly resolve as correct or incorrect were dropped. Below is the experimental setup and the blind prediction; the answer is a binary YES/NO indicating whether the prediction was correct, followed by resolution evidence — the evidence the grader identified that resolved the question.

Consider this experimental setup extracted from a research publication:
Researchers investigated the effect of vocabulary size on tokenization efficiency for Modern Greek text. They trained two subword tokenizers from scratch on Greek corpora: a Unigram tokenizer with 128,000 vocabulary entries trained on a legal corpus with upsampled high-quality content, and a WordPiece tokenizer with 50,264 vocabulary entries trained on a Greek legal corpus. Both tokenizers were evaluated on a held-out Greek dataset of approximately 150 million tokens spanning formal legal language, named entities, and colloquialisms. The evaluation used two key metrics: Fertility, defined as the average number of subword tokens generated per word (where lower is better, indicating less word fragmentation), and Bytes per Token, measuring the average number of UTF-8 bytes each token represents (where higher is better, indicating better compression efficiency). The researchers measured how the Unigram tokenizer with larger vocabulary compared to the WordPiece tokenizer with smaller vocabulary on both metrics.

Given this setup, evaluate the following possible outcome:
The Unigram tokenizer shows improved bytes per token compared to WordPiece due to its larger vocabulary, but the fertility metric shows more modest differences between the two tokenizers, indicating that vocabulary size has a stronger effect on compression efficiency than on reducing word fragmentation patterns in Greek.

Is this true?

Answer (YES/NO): NO